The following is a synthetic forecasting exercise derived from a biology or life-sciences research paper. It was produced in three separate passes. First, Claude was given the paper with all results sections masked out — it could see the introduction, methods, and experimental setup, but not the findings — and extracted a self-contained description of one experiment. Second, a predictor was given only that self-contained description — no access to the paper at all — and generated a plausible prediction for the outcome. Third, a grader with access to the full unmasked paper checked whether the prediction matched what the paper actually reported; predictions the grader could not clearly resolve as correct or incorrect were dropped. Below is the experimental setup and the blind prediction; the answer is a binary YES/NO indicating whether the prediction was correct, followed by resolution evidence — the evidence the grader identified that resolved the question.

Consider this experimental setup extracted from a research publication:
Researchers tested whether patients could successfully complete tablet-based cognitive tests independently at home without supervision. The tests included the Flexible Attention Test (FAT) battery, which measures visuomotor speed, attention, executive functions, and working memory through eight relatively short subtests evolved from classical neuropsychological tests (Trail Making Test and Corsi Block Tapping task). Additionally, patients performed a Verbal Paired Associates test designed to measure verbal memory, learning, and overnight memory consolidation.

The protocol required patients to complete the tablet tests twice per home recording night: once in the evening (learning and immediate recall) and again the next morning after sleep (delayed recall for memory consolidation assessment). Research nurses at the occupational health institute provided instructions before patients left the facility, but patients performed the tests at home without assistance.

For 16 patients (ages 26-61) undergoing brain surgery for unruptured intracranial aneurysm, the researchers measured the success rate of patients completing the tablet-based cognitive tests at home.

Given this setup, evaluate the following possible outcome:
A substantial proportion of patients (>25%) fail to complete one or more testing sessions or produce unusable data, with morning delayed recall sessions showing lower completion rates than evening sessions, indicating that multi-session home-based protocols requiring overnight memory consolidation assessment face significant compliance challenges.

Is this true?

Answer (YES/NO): NO